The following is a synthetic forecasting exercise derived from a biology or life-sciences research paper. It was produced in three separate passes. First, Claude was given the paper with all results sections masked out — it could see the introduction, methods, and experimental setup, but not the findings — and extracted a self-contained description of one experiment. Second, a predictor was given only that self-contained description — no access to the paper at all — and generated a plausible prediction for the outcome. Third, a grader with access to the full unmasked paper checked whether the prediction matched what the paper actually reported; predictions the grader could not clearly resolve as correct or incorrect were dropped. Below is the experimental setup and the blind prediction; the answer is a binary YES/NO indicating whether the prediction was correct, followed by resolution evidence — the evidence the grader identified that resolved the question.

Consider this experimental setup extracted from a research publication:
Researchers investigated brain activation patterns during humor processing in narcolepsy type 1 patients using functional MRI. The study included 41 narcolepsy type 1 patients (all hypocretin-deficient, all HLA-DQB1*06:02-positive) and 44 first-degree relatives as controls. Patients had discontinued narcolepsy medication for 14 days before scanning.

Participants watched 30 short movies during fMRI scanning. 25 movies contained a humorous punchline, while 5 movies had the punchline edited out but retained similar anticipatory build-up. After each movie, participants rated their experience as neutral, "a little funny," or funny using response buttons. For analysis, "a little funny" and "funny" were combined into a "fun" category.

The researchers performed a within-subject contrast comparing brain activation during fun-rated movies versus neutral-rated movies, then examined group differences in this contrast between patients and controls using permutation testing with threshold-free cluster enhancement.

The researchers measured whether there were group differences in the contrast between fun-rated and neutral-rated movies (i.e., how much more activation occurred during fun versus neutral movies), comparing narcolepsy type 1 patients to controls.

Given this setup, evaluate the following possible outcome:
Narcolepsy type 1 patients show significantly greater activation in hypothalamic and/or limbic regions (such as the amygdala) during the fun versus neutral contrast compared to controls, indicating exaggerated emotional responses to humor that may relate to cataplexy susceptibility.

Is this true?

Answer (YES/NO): NO